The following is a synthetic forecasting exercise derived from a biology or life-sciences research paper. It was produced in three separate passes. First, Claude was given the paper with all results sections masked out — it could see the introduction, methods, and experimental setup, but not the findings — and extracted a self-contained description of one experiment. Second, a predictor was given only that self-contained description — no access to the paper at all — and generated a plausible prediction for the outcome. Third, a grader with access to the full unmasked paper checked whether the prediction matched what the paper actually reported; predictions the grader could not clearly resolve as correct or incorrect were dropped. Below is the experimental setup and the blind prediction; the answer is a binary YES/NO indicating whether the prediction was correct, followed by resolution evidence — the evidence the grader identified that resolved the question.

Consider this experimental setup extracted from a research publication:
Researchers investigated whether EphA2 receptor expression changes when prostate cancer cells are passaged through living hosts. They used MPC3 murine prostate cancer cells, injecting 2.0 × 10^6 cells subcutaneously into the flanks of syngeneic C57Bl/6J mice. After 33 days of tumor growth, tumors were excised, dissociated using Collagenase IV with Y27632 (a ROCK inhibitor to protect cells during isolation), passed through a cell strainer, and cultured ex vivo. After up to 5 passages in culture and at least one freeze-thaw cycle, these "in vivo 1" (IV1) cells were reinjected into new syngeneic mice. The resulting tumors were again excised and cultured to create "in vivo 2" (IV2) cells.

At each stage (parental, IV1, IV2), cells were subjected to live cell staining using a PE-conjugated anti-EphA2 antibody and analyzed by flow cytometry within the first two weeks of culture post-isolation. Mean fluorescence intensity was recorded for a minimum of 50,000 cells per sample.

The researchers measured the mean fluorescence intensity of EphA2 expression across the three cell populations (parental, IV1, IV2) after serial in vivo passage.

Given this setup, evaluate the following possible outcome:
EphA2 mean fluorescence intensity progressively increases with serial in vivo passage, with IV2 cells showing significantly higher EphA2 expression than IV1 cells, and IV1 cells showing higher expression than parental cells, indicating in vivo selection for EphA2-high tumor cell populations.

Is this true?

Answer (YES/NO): YES